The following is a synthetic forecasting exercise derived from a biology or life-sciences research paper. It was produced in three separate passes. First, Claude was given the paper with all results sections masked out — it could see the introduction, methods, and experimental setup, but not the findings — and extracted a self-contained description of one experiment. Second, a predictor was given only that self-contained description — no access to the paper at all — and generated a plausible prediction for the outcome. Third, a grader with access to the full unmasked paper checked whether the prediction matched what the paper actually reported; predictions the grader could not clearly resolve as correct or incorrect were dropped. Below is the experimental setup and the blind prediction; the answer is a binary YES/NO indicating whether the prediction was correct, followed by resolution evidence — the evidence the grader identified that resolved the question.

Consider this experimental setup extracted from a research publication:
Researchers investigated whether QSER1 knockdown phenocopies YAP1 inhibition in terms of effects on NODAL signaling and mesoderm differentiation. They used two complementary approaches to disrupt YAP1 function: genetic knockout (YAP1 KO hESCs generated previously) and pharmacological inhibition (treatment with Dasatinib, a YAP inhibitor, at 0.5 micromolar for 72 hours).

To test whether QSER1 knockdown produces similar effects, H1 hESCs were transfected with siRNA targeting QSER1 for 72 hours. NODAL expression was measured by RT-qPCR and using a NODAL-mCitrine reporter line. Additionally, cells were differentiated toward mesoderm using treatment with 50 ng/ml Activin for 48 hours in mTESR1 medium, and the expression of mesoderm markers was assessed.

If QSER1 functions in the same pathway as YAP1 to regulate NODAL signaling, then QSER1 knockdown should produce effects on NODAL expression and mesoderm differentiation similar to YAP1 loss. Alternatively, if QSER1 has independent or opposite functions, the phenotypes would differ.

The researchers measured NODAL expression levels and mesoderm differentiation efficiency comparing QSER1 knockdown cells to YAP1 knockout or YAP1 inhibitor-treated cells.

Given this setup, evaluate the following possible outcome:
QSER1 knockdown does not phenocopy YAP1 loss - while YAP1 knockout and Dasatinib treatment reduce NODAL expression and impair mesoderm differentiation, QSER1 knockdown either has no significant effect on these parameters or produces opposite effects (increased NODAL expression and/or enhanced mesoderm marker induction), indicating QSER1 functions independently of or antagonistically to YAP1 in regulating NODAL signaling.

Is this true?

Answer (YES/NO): NO